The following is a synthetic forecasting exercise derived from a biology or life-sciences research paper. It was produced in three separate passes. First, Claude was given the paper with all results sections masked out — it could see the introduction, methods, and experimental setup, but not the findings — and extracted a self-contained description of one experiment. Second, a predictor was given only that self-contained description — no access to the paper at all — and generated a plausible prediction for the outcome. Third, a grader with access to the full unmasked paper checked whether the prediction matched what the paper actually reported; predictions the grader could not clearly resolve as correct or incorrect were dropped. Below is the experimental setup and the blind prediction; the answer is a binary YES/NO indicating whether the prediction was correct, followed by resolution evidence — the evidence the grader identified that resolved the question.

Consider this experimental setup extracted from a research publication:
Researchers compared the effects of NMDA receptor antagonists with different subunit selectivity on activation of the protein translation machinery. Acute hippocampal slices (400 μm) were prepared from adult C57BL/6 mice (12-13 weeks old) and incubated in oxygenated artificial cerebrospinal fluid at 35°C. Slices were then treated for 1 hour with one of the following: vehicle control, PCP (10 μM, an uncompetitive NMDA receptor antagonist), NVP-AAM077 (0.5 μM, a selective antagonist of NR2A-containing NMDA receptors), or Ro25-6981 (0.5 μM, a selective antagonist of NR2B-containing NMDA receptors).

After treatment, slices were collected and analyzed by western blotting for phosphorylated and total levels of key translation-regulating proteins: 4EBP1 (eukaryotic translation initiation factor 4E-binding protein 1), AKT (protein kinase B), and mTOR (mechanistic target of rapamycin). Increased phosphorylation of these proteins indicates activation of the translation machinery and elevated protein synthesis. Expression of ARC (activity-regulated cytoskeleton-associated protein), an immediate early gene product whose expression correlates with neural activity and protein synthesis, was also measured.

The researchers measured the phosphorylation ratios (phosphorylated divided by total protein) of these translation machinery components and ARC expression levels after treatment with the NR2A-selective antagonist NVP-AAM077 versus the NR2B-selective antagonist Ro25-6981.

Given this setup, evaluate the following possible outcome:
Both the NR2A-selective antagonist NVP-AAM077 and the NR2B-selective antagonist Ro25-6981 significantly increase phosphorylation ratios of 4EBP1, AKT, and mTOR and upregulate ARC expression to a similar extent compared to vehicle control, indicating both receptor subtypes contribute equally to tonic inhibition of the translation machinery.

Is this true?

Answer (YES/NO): NO